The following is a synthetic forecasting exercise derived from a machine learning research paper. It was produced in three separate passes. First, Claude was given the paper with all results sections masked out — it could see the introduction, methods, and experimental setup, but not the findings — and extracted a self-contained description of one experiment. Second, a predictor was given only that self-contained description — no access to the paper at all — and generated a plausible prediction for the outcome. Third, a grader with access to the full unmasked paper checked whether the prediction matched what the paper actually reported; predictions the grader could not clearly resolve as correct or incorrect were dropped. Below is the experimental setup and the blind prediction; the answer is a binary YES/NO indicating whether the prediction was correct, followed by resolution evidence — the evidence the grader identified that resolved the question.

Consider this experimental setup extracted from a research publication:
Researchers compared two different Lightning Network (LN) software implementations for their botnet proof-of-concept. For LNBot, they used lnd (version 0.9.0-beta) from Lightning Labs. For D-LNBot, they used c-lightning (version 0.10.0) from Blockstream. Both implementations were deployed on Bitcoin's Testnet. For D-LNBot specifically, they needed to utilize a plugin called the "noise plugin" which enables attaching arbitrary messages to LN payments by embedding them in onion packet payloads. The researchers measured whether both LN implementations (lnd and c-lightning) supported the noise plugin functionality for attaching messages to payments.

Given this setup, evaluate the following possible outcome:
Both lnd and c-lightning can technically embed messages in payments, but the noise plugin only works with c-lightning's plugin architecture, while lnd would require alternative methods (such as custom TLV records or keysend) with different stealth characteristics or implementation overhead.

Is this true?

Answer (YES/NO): NO